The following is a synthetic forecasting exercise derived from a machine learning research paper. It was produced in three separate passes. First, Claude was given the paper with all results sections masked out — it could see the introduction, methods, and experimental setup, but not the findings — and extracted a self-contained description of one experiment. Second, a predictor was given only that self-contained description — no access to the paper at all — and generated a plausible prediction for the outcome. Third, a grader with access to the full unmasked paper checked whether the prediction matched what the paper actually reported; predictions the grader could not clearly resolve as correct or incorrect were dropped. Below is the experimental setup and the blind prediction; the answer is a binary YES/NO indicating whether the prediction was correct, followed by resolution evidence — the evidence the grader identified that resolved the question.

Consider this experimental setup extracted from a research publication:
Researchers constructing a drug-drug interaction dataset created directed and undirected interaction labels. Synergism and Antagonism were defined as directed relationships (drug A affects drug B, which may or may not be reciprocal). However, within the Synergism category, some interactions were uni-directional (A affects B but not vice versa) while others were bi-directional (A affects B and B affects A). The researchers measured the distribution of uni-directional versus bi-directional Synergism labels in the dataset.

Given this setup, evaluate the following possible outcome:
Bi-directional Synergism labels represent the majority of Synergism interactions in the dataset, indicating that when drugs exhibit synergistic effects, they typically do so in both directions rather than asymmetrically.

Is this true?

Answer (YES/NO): NO